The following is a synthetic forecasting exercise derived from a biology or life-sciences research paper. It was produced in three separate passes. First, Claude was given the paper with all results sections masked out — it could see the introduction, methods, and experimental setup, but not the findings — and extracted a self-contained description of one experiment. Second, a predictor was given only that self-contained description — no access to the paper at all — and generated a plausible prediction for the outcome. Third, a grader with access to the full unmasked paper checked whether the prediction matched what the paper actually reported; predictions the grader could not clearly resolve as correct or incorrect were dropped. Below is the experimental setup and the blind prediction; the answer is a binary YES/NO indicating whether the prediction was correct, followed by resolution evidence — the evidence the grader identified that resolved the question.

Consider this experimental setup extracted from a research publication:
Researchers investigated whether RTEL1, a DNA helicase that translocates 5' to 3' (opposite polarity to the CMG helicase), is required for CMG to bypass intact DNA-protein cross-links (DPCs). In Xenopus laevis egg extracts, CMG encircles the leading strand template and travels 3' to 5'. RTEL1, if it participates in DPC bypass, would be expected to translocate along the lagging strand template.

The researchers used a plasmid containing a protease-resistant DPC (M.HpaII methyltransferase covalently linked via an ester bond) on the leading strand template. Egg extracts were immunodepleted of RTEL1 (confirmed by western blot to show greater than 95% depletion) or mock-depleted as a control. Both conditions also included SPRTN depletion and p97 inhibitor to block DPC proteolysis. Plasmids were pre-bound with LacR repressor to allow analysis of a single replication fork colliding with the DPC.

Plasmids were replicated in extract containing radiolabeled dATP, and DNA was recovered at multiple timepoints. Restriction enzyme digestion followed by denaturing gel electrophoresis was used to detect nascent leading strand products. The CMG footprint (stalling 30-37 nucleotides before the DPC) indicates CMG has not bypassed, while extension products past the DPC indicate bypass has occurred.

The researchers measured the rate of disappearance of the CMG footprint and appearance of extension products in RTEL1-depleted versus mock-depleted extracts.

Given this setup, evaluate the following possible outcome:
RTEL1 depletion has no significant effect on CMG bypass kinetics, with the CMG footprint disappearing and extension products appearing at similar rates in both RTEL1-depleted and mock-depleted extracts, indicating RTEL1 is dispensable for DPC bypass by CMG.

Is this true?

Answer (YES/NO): NO